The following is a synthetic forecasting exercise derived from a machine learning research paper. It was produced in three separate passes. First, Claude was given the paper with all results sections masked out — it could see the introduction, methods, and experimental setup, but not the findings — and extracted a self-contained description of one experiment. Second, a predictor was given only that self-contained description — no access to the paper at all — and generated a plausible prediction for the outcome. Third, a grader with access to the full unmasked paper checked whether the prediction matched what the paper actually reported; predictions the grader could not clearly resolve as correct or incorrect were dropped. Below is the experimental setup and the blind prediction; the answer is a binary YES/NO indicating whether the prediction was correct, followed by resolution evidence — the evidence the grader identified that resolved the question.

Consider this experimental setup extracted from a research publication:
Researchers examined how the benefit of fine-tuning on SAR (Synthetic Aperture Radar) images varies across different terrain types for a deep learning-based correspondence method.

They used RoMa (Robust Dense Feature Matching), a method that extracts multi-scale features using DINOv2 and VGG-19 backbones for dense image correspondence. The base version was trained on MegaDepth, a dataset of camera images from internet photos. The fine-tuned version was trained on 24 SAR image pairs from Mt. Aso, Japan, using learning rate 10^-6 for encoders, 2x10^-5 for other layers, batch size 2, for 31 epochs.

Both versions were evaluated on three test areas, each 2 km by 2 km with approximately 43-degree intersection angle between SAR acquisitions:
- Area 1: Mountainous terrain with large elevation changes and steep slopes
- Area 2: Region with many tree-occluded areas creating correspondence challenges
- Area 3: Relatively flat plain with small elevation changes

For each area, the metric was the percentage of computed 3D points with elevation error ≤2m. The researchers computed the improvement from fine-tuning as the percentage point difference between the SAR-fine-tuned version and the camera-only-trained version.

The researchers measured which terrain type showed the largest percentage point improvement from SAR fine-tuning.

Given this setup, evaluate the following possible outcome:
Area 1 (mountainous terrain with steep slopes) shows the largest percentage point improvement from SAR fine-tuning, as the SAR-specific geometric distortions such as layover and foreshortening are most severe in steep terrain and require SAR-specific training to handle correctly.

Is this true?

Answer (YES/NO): YES